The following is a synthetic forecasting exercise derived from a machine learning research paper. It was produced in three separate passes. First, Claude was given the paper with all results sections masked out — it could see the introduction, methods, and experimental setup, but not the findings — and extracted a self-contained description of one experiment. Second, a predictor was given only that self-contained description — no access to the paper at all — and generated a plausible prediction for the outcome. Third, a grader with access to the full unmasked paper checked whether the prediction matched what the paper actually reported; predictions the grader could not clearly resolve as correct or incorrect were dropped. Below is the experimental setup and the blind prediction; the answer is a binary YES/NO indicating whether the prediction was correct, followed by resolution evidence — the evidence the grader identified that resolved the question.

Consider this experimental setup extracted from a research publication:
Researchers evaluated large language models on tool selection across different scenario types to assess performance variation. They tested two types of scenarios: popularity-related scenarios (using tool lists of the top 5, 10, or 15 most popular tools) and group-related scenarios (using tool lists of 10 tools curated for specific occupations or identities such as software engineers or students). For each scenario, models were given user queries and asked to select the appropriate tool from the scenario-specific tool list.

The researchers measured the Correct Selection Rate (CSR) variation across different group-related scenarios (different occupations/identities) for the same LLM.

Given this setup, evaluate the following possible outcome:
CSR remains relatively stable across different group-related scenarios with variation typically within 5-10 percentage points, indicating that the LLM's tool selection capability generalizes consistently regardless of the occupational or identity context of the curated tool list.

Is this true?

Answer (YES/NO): NO